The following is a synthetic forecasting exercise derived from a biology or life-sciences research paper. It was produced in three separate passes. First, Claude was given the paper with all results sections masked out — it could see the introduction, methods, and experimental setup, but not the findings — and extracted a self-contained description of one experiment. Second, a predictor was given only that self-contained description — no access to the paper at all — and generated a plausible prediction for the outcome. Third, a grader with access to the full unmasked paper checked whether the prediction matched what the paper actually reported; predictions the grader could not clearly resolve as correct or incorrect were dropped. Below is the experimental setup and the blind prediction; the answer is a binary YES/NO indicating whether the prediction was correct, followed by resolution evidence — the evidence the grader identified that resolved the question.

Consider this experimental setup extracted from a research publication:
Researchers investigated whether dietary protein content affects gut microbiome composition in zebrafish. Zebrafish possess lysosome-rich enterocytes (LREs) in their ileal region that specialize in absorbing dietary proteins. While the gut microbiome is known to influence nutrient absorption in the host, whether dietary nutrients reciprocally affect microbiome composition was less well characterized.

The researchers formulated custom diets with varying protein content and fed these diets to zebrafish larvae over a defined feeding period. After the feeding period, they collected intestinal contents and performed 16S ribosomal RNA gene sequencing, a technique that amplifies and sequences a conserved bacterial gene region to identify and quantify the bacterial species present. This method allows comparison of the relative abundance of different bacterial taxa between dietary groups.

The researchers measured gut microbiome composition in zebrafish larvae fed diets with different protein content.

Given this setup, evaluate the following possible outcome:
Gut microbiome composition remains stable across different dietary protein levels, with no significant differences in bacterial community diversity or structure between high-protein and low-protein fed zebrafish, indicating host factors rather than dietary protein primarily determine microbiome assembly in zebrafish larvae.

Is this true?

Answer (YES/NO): NO